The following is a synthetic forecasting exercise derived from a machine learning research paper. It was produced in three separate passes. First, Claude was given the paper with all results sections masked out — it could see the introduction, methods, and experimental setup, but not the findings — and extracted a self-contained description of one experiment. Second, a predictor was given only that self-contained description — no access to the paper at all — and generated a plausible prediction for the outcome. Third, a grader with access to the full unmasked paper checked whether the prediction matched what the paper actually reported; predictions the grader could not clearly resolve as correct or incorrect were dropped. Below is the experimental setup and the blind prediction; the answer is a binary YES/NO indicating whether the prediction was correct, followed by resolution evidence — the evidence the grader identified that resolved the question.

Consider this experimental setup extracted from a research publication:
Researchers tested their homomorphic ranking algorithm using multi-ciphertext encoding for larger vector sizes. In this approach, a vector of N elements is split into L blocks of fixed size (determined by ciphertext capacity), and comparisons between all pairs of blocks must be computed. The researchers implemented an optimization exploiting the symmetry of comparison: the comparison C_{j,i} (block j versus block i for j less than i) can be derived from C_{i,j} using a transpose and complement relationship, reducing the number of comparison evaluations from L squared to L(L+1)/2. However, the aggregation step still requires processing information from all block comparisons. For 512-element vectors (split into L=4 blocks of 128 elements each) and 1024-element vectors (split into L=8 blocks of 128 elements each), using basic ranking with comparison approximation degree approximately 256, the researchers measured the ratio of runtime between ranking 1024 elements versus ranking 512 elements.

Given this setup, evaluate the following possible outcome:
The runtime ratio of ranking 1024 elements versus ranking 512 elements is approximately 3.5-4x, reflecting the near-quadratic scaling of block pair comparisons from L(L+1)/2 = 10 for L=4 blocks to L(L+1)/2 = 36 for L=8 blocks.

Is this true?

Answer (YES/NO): NO